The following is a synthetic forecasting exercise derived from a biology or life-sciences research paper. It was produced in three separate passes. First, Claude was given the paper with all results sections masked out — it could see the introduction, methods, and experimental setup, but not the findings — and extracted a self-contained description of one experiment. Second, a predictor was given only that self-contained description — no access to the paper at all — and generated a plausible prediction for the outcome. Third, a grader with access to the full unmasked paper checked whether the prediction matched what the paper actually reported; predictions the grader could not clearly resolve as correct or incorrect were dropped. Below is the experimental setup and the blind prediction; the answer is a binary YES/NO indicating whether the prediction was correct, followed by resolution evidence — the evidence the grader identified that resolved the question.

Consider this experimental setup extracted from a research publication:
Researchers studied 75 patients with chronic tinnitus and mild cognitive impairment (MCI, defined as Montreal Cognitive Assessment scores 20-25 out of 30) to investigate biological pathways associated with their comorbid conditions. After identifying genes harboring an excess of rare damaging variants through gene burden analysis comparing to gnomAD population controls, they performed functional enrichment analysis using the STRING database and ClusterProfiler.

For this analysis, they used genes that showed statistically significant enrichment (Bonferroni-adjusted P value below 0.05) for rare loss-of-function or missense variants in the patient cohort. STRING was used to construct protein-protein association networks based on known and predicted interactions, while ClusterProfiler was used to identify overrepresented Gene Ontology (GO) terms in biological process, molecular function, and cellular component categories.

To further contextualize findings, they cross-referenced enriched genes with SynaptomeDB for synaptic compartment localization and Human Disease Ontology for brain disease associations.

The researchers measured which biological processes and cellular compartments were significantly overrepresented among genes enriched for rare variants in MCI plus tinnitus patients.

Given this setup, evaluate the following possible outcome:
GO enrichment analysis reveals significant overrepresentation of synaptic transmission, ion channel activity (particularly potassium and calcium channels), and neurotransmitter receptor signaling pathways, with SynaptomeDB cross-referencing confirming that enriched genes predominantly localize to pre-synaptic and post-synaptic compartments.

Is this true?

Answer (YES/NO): NO